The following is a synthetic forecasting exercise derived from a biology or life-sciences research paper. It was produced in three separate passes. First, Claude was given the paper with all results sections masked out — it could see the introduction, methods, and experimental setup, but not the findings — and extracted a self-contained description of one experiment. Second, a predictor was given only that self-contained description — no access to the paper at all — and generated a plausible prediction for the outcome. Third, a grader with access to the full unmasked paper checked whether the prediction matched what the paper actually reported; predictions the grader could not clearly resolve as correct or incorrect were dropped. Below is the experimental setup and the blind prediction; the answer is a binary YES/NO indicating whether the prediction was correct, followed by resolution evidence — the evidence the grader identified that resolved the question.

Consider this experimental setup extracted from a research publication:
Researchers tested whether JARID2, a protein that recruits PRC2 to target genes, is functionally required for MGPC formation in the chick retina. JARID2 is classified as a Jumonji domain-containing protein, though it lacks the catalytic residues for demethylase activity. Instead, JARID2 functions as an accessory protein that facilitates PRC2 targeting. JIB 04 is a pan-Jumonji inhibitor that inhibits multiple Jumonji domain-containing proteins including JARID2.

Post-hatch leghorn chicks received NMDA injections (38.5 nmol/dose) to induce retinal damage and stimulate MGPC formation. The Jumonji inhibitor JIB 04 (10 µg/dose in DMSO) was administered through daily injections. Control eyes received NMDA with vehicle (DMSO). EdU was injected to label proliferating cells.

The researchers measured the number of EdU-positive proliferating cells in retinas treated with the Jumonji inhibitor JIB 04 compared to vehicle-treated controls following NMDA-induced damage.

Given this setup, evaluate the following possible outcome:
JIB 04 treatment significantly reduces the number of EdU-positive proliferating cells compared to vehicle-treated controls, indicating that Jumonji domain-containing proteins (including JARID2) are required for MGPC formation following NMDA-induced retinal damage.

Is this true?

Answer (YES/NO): YES